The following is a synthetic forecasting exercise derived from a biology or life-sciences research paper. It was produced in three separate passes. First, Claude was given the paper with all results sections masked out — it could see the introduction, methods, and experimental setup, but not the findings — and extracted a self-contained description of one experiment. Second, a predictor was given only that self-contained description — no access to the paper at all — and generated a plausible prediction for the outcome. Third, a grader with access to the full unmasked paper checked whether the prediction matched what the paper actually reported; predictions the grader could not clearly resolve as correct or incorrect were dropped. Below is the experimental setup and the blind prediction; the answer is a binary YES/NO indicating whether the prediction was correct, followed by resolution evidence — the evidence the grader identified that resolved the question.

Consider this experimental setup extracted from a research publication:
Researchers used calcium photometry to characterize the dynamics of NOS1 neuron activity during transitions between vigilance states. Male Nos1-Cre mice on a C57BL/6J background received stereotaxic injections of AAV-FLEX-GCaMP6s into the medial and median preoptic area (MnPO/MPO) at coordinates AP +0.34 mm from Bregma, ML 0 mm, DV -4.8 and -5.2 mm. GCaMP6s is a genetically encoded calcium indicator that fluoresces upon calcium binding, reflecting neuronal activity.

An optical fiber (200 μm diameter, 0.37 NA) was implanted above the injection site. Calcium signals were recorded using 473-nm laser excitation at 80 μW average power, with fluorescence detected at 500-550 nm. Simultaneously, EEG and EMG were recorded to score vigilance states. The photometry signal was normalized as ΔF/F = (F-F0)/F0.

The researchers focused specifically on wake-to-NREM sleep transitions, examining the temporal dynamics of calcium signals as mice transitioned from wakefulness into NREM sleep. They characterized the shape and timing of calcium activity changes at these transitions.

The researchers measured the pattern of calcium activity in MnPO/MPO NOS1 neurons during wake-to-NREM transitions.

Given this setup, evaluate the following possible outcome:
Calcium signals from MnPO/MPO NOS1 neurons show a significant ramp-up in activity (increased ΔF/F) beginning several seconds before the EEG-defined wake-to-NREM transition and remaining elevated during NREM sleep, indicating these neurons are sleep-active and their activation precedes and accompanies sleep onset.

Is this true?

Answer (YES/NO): NO